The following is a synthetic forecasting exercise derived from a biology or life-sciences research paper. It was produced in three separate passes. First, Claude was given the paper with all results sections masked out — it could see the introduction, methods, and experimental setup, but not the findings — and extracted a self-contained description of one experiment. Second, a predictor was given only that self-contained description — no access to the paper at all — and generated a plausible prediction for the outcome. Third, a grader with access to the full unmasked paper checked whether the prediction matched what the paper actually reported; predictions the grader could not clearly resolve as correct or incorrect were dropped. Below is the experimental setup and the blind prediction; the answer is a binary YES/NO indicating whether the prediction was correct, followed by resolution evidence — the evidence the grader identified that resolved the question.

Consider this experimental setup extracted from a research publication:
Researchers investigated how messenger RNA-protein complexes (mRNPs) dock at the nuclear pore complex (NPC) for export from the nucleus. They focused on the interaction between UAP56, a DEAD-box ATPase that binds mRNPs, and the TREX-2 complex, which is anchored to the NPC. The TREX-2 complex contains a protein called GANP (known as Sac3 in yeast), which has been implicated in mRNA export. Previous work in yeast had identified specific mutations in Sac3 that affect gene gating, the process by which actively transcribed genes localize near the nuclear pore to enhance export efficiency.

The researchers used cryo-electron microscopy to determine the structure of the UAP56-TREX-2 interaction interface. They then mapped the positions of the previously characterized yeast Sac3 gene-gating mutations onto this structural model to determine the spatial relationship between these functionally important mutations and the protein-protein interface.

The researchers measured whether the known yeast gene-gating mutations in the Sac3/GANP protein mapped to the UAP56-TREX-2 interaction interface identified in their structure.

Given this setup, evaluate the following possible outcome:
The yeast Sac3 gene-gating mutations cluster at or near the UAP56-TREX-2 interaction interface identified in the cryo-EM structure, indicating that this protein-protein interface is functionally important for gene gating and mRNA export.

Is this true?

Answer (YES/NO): YES